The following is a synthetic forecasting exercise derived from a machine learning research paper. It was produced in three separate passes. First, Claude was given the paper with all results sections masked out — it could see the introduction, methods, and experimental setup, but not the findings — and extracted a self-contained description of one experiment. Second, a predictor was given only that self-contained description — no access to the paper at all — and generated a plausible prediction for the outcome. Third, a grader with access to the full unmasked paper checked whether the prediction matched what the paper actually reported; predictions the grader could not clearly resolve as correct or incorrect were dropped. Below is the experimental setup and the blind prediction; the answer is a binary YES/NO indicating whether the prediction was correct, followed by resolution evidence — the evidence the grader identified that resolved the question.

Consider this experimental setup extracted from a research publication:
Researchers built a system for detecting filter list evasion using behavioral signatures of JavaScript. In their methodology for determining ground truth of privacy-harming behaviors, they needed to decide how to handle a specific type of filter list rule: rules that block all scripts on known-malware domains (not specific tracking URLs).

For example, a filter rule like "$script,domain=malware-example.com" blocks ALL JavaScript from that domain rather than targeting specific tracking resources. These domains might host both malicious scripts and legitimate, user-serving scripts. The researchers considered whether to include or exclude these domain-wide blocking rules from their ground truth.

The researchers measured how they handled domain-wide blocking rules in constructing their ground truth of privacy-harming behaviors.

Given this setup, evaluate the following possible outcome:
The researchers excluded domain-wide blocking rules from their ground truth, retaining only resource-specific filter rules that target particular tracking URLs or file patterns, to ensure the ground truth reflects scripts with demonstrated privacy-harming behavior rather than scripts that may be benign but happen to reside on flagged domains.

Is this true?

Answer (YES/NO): YES